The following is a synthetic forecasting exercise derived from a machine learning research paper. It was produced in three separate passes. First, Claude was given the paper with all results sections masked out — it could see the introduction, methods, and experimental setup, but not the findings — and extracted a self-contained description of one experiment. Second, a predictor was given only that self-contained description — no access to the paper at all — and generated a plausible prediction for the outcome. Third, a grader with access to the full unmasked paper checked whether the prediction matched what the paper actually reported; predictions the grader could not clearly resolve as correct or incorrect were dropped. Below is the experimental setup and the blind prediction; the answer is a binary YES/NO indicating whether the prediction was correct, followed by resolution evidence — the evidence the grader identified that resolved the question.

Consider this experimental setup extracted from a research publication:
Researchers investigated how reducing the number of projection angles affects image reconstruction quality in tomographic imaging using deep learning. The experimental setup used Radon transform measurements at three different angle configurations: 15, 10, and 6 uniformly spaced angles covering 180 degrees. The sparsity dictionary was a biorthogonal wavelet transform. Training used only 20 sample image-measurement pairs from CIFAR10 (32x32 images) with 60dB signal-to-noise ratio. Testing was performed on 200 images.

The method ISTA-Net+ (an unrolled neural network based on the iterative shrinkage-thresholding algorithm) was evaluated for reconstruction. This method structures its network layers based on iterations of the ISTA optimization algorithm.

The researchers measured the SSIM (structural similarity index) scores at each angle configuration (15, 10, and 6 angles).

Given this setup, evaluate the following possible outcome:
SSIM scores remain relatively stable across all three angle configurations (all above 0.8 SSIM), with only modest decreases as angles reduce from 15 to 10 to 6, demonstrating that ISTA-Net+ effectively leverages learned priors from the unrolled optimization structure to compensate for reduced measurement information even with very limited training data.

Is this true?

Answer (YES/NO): NO